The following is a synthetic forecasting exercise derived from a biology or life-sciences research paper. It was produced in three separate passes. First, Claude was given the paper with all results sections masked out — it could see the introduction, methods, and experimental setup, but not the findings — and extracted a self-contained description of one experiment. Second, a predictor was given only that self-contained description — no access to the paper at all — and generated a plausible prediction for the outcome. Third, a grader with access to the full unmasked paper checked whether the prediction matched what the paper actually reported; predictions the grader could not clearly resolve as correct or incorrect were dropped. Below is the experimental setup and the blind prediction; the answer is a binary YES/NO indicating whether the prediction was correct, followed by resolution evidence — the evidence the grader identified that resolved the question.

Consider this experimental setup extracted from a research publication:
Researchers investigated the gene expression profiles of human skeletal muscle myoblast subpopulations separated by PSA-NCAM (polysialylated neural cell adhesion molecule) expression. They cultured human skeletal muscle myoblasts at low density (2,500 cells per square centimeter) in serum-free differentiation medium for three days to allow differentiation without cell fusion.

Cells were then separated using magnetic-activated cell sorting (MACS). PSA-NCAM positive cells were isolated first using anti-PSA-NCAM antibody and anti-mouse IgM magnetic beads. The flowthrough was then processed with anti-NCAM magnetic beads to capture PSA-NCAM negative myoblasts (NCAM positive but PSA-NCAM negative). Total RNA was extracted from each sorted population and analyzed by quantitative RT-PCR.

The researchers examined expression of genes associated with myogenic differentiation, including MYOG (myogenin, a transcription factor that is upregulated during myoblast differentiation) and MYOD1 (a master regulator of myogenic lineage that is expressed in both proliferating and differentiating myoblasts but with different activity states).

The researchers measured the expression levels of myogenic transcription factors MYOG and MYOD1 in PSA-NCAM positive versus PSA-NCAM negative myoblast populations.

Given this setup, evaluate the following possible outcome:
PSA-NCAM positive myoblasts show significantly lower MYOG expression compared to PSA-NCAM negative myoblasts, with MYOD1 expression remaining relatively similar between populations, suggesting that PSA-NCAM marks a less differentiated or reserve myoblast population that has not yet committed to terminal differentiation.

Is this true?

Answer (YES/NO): NO